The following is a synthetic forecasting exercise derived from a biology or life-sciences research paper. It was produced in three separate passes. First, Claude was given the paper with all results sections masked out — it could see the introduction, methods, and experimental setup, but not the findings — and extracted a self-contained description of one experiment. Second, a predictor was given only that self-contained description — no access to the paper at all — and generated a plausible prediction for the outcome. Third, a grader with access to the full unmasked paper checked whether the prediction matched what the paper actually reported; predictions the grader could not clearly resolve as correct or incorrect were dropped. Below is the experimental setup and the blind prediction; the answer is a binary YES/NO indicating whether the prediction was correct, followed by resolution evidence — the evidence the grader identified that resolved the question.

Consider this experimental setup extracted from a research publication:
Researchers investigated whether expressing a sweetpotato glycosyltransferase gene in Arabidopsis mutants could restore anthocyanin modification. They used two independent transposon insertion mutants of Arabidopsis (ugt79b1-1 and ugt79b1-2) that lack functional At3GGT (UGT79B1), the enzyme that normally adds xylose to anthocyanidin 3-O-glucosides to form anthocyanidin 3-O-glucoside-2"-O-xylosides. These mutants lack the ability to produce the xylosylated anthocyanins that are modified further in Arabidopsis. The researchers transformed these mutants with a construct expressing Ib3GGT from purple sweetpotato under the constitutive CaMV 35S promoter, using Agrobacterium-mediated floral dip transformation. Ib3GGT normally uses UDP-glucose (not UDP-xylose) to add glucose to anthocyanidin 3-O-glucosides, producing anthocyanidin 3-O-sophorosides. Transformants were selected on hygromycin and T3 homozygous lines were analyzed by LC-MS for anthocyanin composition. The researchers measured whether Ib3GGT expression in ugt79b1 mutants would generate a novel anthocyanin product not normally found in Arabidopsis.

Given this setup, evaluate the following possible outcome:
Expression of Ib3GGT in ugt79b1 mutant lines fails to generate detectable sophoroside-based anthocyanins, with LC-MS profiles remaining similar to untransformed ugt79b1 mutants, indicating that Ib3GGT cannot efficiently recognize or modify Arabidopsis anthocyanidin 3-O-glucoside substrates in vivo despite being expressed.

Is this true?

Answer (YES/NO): NO